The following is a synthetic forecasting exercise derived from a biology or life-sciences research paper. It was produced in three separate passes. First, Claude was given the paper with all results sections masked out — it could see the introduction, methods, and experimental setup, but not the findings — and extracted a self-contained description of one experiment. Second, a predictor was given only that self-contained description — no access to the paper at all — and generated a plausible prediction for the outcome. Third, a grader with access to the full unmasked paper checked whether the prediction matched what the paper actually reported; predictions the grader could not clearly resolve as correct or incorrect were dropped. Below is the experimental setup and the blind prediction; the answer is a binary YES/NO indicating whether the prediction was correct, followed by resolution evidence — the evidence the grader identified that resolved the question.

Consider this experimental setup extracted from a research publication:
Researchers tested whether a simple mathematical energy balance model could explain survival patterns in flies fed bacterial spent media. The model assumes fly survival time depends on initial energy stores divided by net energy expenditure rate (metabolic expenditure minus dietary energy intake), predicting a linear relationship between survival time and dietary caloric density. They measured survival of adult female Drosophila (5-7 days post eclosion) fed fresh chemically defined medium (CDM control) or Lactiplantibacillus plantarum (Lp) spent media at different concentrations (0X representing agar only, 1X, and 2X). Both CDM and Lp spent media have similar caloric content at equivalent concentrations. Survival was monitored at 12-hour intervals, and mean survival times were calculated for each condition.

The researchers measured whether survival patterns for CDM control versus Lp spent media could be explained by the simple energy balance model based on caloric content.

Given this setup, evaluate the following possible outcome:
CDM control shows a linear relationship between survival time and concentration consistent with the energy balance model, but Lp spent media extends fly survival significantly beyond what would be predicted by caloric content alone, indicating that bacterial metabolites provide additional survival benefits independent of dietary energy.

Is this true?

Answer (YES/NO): NO